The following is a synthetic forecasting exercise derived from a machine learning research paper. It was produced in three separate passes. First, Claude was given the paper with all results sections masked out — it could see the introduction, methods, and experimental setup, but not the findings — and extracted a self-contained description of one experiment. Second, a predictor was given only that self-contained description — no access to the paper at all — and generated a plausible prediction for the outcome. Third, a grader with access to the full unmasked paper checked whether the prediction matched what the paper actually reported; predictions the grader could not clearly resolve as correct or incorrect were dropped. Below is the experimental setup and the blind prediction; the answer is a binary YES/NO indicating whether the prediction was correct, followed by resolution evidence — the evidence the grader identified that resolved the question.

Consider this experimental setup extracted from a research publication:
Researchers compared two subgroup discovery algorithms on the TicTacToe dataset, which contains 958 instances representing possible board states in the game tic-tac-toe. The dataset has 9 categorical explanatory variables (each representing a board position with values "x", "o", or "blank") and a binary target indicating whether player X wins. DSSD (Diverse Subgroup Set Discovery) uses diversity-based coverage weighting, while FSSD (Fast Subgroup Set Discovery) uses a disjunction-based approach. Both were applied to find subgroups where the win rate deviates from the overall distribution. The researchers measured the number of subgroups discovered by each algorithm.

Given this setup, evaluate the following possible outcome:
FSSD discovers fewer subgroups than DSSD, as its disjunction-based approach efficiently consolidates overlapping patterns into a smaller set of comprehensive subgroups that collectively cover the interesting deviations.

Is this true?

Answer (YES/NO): NO